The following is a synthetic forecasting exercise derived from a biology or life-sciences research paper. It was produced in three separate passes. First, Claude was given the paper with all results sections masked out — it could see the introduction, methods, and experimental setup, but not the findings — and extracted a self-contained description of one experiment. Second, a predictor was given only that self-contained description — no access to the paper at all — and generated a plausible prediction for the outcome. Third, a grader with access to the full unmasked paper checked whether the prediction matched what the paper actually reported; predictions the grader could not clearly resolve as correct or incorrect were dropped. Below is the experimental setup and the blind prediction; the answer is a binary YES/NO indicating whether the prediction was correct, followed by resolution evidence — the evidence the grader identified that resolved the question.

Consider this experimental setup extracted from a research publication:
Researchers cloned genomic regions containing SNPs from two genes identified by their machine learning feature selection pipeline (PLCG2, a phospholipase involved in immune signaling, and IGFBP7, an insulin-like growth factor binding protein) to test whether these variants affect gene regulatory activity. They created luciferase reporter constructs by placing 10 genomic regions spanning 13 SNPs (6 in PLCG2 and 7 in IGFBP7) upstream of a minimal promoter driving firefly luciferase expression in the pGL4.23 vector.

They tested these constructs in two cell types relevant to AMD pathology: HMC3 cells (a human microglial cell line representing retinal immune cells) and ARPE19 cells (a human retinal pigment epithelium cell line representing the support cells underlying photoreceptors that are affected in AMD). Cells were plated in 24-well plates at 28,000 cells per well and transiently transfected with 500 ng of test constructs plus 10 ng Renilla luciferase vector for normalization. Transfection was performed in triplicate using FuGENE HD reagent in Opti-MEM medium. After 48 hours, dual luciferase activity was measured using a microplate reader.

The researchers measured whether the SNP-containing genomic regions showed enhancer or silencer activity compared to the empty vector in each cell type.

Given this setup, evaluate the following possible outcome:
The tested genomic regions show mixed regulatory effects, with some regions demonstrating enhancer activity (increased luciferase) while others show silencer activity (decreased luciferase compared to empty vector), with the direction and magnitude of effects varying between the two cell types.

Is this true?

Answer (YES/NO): NO